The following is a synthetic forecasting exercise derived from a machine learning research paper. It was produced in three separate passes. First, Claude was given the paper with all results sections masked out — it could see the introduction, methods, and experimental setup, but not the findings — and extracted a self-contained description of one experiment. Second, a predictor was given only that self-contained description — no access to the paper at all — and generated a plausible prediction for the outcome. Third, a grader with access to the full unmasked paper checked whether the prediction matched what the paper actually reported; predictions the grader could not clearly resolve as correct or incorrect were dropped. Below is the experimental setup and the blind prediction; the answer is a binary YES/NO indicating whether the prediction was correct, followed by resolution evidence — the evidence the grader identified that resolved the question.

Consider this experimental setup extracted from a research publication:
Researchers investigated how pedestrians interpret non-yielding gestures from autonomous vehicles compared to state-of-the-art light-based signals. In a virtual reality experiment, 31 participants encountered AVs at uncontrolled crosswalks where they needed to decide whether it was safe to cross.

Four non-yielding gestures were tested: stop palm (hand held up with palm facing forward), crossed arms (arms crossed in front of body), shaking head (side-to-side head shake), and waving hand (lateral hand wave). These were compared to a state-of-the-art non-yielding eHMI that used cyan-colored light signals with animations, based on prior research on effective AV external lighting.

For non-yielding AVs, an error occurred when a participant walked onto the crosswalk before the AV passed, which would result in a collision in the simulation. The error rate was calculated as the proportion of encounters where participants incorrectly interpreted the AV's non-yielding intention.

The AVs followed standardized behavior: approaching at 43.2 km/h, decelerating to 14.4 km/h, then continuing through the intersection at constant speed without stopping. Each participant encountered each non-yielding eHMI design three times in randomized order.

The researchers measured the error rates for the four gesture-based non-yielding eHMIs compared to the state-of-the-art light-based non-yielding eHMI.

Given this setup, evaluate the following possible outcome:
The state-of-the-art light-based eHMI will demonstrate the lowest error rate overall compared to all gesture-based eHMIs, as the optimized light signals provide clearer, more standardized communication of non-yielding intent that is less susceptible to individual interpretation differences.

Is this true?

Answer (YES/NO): NO